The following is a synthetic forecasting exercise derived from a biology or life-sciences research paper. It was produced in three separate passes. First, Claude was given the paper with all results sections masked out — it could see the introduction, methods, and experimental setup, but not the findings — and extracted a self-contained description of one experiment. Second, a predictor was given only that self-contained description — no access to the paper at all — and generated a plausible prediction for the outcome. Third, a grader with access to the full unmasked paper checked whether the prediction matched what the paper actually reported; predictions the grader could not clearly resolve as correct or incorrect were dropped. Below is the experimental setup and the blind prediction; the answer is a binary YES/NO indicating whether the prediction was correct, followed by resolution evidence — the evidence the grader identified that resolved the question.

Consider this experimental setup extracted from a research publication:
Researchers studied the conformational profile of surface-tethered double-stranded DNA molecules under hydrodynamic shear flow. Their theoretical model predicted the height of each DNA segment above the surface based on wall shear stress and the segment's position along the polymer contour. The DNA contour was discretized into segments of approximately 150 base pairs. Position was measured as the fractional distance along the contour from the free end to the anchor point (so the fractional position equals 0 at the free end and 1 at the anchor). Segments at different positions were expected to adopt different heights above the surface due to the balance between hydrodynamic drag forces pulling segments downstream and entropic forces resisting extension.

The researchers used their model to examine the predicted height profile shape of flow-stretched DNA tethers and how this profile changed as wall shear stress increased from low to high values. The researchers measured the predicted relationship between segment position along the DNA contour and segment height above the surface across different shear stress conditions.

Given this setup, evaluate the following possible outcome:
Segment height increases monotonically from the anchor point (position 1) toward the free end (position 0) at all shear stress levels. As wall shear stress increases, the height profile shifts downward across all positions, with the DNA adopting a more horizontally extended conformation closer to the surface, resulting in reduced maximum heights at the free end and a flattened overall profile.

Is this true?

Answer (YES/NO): YES